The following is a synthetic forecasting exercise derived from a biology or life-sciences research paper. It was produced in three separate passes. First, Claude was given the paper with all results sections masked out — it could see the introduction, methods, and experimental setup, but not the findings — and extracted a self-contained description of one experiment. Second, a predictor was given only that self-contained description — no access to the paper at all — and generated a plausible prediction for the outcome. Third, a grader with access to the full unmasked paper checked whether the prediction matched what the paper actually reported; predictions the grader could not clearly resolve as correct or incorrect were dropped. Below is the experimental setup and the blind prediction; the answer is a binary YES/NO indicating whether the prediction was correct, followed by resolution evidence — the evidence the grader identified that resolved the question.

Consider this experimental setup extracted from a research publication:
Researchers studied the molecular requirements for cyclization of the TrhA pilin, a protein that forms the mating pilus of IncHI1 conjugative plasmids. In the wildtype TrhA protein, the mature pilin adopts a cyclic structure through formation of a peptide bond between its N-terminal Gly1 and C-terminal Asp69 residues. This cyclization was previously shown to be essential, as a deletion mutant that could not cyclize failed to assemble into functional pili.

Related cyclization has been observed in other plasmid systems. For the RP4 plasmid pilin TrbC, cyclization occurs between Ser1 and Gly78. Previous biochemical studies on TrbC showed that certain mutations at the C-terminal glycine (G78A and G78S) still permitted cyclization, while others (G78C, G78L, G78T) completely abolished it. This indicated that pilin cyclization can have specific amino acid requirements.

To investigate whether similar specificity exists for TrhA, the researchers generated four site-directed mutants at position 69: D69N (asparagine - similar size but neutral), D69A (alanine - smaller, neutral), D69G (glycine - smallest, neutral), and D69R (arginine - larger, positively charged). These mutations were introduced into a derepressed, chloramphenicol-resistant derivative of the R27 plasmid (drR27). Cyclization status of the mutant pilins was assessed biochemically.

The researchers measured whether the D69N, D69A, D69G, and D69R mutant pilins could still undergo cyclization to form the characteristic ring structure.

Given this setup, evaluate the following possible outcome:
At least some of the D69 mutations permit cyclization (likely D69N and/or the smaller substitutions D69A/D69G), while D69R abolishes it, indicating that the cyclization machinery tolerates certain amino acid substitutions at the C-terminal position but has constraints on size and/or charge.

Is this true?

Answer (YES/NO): NO